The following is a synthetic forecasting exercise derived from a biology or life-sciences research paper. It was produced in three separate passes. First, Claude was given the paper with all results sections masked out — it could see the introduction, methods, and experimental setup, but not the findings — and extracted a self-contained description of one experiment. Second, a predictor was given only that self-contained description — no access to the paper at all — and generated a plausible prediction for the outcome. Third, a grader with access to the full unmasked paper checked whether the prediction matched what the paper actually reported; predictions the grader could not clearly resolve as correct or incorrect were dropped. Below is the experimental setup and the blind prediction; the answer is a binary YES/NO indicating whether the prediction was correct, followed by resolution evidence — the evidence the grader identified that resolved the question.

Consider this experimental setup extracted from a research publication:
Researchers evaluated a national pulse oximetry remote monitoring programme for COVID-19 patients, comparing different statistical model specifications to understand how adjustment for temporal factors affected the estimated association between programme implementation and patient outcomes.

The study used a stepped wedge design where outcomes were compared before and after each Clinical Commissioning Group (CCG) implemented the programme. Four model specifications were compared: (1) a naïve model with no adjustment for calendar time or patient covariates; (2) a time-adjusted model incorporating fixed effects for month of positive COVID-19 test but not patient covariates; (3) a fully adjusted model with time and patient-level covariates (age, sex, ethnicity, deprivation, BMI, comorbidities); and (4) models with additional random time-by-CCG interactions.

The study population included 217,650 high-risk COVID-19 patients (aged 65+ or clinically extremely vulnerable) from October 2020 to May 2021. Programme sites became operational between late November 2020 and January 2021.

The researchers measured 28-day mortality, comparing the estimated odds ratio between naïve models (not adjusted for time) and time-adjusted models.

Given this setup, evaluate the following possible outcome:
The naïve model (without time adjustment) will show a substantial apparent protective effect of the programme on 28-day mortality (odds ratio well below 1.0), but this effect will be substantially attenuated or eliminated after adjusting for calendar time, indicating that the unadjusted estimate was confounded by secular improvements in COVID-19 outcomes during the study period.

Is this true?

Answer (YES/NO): NO